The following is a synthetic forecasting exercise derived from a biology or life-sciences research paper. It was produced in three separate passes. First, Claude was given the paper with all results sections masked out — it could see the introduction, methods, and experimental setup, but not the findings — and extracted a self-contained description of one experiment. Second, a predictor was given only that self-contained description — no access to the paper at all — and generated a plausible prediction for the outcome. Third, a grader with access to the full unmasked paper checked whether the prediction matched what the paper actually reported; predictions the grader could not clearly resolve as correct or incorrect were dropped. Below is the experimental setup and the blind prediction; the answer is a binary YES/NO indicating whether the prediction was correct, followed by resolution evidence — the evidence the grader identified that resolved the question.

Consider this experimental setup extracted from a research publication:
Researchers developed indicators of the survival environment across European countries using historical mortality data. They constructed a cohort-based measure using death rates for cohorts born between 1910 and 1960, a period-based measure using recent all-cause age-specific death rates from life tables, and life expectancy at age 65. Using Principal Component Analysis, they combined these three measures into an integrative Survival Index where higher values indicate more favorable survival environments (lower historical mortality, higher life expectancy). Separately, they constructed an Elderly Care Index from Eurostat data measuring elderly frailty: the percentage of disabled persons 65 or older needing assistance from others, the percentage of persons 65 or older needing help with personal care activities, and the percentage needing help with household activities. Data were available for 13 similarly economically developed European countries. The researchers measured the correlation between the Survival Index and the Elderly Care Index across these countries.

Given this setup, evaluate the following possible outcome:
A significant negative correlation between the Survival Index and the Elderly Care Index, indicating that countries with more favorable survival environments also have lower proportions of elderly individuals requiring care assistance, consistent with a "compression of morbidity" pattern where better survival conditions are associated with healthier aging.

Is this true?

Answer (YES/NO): NO